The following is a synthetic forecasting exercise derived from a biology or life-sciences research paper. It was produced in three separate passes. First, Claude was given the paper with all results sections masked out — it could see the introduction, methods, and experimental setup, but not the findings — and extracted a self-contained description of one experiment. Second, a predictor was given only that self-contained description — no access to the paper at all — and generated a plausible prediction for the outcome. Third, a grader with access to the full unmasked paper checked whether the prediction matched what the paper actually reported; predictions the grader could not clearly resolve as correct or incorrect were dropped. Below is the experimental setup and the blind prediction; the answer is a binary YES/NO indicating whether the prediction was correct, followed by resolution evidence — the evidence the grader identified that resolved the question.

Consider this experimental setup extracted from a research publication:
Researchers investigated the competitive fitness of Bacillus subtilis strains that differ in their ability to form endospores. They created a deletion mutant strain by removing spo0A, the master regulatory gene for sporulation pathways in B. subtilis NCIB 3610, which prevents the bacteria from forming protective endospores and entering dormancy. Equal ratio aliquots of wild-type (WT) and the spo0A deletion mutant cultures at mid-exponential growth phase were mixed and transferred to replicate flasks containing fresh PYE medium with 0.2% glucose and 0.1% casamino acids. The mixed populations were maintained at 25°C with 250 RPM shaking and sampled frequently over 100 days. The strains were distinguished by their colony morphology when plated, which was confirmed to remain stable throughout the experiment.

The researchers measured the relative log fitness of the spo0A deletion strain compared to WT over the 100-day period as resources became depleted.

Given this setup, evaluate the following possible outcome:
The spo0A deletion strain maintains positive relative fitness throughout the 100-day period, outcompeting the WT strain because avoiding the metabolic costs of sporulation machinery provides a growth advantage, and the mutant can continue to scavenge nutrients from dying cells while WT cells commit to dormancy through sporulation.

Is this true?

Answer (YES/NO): NO